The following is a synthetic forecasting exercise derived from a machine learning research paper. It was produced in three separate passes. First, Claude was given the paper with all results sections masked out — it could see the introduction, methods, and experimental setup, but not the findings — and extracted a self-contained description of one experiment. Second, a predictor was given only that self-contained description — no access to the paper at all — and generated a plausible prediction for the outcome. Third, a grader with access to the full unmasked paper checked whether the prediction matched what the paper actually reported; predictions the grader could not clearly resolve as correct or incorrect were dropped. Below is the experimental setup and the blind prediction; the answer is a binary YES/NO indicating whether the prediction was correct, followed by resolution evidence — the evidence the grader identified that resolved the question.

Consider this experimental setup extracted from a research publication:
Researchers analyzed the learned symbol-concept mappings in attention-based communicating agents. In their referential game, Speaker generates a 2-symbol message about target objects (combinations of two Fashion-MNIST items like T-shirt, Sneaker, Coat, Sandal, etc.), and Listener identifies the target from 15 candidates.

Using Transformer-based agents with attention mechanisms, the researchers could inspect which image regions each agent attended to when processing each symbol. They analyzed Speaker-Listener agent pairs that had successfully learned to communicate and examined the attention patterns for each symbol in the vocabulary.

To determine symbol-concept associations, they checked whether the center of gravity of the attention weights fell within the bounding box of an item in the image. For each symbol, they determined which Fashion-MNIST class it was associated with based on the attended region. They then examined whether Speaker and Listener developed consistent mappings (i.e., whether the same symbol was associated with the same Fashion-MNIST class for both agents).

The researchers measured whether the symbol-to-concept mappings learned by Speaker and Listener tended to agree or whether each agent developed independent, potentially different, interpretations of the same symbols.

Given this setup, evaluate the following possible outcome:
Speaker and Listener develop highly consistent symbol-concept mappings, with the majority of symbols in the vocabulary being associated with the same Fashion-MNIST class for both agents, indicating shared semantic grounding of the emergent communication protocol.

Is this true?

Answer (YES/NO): YES